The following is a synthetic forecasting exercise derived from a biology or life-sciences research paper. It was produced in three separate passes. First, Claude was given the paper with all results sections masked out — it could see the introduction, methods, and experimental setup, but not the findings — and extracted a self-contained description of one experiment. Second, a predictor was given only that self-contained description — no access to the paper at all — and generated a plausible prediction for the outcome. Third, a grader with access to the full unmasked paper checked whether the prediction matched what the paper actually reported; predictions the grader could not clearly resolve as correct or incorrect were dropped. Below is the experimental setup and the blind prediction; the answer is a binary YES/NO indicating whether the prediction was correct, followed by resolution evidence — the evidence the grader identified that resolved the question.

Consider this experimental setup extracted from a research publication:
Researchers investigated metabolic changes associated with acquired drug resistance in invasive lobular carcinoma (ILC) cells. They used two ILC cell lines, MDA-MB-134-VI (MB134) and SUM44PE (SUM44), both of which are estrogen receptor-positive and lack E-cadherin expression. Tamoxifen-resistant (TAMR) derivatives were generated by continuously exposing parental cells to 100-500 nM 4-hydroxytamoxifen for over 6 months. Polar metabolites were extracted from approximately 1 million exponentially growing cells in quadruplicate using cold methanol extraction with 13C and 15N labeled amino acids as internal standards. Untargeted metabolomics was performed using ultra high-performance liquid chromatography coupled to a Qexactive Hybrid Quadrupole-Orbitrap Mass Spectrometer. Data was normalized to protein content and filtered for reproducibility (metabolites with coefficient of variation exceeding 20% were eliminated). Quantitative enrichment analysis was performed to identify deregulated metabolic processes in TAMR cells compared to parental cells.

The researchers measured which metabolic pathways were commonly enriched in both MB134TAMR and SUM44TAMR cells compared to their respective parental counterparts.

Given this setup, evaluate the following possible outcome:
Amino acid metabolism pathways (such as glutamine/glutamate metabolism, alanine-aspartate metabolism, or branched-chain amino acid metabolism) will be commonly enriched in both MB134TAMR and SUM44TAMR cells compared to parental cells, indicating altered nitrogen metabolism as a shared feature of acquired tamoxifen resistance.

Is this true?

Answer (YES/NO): YES